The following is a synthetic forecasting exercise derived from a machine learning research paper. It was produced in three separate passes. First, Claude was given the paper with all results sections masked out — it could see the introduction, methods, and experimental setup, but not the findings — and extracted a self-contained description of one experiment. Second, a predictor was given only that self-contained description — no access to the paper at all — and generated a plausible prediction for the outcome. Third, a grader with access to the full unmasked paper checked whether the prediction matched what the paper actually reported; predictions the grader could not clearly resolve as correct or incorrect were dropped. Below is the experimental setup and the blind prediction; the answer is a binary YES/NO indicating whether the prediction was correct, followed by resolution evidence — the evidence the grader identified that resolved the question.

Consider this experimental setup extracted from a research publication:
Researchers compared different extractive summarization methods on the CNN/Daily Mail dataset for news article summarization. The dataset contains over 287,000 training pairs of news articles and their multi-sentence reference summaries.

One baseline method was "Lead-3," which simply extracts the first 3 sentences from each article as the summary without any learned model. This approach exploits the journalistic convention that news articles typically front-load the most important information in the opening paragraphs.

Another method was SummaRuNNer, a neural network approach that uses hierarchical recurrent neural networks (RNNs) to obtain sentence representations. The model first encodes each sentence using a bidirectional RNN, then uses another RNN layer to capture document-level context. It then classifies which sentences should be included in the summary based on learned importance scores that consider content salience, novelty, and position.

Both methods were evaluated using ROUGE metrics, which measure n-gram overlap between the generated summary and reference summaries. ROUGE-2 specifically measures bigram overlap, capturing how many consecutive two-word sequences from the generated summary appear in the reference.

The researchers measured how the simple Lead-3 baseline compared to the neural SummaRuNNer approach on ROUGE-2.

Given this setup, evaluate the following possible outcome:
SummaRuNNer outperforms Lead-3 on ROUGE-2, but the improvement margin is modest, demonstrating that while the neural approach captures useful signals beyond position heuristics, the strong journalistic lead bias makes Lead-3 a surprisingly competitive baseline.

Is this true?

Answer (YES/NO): NO